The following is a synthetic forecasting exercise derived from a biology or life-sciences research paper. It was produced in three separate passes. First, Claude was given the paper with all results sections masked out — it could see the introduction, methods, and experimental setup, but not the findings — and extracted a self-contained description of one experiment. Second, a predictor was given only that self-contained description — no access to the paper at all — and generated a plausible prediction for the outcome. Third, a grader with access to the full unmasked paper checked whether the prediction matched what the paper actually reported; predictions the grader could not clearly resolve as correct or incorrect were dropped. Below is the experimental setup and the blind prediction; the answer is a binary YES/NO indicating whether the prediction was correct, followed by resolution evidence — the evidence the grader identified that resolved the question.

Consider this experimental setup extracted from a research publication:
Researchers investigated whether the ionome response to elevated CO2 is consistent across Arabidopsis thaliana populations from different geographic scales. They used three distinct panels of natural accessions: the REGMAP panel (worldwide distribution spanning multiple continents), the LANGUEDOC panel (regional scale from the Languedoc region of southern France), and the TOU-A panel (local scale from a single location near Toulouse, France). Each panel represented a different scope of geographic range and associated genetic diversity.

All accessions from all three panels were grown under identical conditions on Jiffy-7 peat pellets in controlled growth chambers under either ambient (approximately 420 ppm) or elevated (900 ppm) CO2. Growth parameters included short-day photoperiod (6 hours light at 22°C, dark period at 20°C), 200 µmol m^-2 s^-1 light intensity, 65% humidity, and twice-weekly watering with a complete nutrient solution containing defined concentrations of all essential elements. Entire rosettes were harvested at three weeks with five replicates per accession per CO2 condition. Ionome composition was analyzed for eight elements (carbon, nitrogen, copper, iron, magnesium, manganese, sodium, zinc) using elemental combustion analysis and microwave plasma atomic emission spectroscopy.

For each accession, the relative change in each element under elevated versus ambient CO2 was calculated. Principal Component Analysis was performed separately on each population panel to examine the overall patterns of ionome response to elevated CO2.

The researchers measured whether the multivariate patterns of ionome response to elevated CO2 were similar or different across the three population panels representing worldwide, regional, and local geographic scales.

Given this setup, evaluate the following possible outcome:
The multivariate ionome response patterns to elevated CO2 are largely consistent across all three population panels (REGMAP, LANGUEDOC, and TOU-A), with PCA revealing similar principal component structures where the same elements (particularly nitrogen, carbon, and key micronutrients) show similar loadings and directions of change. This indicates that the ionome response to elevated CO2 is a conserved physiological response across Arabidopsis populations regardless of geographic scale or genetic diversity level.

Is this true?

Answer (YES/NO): YES